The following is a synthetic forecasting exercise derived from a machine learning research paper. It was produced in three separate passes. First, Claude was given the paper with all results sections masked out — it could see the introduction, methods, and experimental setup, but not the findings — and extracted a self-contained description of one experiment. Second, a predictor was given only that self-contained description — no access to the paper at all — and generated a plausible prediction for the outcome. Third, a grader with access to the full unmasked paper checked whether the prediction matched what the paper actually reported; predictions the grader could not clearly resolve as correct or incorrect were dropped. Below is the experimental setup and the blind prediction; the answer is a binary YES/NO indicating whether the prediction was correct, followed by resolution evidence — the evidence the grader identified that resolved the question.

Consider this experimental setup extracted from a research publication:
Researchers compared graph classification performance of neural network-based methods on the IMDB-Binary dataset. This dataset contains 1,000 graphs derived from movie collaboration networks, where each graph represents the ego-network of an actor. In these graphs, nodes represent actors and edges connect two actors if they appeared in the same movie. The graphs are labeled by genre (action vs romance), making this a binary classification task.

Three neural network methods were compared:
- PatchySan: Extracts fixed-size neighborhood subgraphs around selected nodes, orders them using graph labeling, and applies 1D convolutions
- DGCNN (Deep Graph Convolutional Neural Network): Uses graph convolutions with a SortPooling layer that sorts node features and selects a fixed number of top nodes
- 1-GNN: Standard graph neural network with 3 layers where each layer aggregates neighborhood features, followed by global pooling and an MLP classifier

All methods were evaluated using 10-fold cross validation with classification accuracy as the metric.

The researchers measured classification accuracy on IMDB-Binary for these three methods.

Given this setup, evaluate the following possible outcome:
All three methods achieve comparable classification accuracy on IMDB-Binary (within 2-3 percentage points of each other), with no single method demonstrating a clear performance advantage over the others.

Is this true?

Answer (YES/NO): YES